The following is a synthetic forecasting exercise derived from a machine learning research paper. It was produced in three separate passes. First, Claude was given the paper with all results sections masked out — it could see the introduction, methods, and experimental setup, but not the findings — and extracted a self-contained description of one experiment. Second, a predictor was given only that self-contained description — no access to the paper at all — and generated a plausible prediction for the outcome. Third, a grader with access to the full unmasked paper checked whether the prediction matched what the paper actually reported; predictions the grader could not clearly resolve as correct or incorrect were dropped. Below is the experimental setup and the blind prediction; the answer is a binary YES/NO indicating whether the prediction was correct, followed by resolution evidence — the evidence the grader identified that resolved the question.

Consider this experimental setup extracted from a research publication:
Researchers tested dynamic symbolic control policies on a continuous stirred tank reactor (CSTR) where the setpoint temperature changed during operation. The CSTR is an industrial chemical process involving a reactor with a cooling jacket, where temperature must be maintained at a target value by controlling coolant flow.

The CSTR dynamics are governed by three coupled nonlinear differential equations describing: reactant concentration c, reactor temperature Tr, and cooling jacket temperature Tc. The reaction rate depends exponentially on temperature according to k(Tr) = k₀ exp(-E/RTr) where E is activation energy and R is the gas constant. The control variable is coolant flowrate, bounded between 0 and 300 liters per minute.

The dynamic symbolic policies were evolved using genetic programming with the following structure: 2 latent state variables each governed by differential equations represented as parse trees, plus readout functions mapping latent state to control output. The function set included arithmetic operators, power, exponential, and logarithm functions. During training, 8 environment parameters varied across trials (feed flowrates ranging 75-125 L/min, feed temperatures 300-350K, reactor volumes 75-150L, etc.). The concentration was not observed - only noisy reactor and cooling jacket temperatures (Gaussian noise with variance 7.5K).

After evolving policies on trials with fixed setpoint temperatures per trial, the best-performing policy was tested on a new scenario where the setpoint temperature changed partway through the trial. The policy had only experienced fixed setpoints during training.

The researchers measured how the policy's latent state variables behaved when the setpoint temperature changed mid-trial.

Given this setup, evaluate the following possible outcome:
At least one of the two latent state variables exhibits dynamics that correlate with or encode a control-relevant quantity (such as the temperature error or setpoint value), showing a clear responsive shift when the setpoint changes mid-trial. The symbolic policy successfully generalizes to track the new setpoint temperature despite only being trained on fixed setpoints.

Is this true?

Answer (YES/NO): YES